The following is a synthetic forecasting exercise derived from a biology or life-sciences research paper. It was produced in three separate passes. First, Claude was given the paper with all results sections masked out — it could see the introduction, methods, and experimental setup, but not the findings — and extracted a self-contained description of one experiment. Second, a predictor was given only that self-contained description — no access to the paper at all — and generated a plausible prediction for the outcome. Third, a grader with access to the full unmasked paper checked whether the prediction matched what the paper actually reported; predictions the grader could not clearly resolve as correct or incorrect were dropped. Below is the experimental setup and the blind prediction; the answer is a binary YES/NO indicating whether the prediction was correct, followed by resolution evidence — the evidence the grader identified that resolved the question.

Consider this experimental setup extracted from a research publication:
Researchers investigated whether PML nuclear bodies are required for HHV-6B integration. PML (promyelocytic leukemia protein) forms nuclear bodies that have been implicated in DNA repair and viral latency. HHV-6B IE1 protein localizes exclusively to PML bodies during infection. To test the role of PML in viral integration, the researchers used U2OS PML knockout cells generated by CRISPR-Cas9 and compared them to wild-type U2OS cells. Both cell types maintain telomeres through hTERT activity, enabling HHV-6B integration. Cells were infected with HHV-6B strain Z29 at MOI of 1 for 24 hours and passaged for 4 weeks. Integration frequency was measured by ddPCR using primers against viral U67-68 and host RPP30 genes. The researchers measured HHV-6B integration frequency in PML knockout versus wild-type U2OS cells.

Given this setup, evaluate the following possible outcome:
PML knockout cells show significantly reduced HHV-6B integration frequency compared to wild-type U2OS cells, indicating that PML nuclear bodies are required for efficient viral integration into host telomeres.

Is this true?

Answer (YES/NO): YES